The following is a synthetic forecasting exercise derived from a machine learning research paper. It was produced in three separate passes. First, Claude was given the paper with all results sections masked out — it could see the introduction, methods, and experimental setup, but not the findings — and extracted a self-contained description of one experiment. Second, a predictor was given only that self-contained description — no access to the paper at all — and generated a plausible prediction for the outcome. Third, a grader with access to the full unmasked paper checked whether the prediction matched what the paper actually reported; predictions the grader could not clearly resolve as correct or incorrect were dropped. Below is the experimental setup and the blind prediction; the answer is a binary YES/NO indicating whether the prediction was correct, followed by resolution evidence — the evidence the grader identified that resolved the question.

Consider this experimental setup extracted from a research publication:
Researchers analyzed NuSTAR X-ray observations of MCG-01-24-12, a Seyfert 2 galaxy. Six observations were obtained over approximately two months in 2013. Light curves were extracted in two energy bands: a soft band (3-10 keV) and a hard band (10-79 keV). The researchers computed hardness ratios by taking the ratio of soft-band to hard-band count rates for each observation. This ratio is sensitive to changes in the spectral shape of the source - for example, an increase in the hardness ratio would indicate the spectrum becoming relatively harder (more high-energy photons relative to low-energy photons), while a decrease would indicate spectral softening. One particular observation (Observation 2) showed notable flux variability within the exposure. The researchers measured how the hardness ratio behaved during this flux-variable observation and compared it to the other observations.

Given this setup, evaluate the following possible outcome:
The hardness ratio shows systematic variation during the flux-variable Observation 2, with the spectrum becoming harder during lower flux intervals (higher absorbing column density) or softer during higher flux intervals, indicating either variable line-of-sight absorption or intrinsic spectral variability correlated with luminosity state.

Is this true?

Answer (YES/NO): YES